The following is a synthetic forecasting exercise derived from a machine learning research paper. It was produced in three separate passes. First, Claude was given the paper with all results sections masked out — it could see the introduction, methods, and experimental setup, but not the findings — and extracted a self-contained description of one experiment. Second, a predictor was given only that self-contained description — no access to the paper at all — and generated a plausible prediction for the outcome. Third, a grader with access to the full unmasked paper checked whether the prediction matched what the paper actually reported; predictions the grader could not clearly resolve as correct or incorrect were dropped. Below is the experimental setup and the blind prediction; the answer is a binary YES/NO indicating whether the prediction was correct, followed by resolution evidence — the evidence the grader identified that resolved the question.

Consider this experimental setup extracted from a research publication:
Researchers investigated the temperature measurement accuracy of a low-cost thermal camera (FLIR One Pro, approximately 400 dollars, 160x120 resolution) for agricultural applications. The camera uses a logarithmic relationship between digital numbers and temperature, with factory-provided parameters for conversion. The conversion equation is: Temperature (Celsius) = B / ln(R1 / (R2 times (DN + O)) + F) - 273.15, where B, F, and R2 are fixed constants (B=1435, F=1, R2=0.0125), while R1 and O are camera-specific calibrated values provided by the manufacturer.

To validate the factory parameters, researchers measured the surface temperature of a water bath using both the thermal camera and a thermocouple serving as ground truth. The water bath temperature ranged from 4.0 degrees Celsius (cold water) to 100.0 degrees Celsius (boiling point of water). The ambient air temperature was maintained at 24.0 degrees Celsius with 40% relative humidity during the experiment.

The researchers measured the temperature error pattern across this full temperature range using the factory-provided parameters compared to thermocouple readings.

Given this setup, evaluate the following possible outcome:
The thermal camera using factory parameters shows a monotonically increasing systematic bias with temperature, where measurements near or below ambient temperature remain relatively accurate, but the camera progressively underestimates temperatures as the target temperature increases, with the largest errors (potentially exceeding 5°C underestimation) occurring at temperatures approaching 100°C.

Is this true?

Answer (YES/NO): NO